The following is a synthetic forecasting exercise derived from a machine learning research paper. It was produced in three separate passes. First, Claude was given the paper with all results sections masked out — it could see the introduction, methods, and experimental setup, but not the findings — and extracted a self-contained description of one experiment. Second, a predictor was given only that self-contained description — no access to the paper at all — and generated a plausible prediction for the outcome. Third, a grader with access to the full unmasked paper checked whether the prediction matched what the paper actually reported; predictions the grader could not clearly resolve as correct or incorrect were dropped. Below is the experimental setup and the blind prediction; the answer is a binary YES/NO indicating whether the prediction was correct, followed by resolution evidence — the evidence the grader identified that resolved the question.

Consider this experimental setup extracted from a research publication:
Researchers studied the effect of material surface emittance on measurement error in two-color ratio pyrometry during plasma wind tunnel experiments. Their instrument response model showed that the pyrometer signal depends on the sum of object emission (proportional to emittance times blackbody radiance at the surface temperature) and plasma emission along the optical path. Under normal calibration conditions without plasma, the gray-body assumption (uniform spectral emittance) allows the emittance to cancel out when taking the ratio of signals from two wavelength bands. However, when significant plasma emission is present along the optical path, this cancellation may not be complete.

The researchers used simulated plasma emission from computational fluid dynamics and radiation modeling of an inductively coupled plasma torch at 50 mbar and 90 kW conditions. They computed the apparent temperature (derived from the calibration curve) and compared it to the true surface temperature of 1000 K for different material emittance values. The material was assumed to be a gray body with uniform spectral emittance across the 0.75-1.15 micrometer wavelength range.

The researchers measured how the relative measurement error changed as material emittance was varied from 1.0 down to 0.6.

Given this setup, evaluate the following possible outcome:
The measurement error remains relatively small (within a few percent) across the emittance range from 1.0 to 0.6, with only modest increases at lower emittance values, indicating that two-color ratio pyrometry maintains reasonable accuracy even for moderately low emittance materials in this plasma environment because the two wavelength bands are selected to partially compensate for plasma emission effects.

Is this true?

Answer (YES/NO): NO